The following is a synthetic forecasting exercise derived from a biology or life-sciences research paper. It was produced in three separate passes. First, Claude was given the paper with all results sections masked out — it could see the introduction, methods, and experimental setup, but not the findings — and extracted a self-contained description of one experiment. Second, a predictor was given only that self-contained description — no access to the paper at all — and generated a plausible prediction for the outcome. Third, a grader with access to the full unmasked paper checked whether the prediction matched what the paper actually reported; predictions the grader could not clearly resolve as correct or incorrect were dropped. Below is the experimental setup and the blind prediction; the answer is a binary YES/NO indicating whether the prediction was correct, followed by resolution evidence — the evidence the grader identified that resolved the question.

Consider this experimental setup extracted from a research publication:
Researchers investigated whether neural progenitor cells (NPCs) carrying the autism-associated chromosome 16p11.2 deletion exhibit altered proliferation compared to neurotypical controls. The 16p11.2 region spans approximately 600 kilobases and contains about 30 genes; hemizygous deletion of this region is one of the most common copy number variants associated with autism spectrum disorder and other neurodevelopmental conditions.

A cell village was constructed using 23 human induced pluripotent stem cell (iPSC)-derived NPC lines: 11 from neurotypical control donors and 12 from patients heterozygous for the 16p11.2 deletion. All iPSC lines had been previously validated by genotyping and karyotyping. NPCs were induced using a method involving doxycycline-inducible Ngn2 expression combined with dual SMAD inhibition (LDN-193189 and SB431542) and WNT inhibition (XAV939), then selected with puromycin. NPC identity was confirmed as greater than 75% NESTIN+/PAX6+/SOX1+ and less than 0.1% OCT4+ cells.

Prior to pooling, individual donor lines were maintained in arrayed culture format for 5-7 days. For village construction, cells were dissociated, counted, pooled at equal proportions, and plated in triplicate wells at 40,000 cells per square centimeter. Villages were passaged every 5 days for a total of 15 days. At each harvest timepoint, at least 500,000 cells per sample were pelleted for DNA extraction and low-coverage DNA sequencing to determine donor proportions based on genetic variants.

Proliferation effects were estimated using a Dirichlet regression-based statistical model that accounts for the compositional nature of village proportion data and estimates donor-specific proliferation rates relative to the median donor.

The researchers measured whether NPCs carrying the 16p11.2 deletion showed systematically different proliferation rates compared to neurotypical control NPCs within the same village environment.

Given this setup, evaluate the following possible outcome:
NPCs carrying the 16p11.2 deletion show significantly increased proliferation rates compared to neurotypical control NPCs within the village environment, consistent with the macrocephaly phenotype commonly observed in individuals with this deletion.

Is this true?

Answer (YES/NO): YES